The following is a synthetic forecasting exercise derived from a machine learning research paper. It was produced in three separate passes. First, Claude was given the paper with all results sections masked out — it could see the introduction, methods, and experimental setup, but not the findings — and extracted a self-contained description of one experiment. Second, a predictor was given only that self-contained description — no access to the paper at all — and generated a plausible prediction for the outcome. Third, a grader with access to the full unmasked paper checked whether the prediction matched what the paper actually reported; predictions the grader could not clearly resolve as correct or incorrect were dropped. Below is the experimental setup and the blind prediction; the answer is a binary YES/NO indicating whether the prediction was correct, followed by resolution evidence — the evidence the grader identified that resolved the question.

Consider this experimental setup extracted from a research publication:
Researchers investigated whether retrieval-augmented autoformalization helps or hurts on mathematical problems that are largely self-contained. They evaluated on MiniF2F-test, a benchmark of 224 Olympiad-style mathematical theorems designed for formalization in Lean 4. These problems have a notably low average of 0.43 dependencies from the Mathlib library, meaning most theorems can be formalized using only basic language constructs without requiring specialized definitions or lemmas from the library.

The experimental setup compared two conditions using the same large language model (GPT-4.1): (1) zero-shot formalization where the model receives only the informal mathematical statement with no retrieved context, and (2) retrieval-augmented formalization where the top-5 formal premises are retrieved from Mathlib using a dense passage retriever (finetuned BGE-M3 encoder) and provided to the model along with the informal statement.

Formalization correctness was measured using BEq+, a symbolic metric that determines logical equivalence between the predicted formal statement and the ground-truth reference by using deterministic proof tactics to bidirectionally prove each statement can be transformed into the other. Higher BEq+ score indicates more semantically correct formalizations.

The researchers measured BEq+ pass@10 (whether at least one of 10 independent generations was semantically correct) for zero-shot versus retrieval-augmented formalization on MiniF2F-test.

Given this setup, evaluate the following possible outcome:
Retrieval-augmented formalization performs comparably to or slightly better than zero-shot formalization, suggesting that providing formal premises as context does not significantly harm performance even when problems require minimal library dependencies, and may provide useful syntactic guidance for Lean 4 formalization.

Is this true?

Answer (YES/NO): NO